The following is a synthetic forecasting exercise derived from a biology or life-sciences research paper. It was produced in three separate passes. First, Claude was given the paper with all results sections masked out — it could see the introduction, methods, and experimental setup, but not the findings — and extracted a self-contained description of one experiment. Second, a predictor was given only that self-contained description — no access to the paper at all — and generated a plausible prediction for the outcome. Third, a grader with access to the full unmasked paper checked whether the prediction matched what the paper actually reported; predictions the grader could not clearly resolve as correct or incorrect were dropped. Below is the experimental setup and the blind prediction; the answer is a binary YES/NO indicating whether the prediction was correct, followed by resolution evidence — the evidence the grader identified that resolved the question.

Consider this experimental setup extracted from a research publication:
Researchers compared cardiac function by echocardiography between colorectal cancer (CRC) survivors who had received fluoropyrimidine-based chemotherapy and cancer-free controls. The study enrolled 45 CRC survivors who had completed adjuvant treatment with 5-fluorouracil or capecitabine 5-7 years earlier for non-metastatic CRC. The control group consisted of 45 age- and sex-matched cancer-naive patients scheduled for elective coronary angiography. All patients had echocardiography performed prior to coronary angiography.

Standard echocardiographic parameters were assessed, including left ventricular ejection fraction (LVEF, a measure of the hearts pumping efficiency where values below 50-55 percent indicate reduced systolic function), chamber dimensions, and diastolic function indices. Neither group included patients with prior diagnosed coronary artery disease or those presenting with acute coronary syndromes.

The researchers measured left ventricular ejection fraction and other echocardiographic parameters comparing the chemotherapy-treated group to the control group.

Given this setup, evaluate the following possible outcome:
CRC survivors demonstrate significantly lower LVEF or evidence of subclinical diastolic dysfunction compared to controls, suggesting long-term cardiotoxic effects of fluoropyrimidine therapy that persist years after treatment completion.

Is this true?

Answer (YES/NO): NO